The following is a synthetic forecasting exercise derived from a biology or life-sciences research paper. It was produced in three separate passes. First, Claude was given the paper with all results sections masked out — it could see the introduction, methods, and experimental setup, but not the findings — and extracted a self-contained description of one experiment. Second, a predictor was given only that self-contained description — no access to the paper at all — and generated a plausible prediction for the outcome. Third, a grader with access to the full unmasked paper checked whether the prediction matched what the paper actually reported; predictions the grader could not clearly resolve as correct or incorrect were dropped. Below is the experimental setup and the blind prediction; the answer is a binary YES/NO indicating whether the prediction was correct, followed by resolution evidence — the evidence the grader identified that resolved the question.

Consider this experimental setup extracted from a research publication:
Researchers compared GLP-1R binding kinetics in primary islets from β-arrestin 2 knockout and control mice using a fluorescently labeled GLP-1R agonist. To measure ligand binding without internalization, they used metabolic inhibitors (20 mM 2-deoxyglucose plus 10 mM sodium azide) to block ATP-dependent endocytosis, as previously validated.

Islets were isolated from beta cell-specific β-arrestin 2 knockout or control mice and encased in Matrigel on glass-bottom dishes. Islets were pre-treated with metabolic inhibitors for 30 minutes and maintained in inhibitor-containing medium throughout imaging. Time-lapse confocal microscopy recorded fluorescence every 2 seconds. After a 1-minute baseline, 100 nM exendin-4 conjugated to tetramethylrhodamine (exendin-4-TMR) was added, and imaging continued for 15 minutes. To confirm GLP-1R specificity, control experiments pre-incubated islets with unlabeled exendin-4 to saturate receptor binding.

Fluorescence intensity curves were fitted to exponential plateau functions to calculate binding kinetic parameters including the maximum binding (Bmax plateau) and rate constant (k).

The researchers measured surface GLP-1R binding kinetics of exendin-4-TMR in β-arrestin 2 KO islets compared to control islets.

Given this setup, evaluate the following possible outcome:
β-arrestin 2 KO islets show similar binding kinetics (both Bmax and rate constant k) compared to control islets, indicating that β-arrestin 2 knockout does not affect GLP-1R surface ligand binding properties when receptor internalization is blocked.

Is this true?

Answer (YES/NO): NO